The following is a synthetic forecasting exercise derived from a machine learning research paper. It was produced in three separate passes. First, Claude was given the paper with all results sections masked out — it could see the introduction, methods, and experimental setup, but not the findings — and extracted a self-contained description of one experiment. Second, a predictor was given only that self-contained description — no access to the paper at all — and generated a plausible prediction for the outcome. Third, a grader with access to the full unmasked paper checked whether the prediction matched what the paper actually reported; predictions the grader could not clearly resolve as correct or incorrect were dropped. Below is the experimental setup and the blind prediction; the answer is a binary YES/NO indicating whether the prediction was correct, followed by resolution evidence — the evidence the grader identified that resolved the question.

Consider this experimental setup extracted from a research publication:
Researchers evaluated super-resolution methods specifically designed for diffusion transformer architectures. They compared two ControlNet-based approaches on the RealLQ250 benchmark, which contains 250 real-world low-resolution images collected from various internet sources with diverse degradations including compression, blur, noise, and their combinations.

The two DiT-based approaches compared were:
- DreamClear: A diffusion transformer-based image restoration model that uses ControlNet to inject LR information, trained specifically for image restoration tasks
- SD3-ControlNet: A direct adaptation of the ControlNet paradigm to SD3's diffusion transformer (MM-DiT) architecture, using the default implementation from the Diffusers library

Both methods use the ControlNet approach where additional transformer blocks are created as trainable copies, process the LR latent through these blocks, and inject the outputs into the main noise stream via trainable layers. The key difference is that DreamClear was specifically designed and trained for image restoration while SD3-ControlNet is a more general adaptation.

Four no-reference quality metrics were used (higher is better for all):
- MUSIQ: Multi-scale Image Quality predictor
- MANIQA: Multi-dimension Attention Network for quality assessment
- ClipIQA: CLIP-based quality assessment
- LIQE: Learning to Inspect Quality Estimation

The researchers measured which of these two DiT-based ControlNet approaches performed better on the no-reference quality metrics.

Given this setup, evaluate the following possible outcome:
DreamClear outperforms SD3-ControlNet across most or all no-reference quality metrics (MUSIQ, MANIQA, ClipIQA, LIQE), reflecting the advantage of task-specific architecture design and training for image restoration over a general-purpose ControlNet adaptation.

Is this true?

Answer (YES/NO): YES